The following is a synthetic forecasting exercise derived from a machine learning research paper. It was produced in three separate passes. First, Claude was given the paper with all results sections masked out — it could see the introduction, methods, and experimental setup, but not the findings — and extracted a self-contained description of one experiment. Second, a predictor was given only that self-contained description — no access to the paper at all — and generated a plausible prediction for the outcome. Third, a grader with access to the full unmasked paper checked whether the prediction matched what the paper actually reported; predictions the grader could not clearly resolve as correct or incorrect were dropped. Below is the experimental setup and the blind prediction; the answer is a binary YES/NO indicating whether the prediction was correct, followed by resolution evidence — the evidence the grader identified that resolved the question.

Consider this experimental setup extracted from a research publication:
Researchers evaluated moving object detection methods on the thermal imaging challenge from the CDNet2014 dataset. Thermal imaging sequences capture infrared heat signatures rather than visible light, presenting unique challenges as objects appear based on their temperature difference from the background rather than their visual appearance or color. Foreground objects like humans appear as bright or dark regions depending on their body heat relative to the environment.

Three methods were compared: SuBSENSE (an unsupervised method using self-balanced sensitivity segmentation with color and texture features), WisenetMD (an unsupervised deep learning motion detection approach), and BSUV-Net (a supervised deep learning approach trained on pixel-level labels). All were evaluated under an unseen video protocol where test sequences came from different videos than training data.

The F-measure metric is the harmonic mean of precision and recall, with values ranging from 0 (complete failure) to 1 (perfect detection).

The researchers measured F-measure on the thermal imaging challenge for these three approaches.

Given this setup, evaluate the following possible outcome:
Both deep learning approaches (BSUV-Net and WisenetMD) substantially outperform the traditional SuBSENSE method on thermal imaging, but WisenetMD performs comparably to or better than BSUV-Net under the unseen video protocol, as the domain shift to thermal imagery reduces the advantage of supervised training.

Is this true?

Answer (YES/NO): NO